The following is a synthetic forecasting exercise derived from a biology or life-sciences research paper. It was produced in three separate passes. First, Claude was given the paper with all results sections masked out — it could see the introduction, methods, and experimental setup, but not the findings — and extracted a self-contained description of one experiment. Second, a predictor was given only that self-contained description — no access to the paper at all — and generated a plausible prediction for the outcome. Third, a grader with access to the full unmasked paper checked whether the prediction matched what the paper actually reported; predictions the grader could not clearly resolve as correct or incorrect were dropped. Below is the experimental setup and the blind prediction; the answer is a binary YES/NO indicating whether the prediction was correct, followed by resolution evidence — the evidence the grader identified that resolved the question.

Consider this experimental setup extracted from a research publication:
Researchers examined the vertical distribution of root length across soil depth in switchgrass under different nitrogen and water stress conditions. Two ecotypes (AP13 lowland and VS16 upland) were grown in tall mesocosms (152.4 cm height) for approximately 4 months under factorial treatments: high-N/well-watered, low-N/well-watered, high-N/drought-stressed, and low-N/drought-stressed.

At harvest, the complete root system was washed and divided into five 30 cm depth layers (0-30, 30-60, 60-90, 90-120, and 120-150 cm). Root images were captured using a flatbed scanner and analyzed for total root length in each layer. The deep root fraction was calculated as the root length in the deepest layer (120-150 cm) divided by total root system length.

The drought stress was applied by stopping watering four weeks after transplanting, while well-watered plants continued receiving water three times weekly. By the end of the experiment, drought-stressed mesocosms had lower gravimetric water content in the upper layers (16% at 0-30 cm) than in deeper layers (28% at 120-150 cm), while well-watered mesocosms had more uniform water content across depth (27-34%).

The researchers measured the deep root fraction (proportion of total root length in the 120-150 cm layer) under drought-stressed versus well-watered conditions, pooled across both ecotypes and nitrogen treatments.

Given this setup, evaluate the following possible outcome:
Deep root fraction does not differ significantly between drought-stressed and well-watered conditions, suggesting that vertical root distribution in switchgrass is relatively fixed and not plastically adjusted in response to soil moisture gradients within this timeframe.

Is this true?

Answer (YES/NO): NO